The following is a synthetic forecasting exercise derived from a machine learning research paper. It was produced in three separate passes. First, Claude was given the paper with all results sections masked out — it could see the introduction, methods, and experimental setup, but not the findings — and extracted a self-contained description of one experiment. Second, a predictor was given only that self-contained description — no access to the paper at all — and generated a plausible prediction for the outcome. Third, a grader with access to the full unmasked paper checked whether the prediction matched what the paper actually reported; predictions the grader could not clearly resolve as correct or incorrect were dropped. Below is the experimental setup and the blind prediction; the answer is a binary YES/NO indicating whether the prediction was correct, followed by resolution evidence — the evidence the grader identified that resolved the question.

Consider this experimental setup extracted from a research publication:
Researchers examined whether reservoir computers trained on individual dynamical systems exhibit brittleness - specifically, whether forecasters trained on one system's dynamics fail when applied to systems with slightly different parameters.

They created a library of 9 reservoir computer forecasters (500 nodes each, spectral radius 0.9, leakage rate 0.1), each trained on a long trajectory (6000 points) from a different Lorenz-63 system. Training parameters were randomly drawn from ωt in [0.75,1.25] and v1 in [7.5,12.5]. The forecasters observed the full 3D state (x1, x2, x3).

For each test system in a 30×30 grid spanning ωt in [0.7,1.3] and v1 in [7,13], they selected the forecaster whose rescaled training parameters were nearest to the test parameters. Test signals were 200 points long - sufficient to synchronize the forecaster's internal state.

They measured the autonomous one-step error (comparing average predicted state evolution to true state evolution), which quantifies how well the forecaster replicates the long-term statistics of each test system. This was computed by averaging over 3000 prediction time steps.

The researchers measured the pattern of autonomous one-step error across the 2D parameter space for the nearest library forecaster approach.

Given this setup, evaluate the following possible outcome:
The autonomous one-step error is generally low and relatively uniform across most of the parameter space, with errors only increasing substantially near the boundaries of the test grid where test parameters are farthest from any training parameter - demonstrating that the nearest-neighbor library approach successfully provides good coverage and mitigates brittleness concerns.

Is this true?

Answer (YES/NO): NO